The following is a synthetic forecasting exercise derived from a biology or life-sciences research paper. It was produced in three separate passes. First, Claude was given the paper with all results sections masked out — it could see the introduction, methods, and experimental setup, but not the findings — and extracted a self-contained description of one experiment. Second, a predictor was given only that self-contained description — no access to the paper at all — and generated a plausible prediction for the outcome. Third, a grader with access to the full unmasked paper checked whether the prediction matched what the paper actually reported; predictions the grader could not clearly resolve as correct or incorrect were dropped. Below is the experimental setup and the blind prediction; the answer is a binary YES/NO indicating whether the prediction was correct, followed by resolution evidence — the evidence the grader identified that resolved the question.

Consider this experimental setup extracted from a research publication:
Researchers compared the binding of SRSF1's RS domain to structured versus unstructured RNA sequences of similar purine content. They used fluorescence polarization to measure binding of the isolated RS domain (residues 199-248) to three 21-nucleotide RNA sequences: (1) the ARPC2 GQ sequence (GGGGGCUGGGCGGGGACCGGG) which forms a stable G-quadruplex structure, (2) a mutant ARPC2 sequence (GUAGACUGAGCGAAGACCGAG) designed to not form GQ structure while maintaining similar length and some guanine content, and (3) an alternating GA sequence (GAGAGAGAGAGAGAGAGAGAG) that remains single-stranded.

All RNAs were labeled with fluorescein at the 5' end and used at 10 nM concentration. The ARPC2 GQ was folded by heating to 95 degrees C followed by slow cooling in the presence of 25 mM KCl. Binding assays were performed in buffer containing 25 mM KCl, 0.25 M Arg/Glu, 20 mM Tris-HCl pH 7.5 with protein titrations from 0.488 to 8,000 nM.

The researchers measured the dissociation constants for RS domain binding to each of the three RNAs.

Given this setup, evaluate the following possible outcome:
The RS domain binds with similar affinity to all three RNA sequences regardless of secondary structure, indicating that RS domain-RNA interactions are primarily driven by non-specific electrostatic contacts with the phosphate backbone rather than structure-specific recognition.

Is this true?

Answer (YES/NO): NO